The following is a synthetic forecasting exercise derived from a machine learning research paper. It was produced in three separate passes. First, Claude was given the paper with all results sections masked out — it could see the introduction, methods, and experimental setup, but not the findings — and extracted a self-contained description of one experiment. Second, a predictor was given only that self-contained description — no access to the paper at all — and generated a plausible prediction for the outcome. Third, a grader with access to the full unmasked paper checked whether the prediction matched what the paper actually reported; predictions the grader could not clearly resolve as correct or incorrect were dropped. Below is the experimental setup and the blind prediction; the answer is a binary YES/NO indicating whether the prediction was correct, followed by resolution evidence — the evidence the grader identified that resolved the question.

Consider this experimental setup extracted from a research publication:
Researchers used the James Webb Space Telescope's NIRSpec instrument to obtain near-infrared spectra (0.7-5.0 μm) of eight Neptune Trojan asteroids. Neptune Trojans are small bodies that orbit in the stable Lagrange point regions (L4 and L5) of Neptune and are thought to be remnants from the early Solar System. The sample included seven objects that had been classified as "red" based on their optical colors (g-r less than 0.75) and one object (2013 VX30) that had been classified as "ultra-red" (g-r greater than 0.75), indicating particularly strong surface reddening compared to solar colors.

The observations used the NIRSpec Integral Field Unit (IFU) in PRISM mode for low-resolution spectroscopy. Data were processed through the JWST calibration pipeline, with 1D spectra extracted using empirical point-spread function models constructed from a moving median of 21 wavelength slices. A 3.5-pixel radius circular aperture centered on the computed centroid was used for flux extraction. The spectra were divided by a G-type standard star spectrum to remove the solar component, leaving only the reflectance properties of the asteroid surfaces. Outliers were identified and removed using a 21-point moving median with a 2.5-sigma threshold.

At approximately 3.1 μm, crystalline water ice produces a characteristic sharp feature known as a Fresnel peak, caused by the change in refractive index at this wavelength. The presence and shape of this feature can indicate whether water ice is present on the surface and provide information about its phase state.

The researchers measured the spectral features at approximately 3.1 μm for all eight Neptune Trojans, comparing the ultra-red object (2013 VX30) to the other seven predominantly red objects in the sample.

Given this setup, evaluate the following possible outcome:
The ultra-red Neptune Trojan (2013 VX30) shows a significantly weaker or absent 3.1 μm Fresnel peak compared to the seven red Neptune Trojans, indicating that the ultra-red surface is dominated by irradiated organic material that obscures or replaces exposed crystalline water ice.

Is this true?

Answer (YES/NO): YES